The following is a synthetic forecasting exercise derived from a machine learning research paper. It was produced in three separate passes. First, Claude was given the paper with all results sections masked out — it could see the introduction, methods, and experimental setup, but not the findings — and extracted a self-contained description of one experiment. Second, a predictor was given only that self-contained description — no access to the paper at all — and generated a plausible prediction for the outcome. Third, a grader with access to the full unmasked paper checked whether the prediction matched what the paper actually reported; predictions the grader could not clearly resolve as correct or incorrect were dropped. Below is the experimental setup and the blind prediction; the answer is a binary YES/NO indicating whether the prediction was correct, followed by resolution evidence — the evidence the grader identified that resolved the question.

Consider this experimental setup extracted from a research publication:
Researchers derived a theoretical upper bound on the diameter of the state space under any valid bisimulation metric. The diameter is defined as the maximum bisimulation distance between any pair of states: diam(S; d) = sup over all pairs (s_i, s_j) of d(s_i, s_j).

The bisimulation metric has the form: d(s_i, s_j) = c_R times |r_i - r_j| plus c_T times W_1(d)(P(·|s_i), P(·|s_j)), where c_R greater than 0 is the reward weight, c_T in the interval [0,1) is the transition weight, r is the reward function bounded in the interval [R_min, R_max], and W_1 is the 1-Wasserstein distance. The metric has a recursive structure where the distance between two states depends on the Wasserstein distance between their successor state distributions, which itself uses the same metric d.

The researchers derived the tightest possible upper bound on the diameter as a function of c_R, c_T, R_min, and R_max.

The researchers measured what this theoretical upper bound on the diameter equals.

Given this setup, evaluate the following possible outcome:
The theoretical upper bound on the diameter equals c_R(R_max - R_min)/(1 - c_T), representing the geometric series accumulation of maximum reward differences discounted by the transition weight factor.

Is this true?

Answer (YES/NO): YES